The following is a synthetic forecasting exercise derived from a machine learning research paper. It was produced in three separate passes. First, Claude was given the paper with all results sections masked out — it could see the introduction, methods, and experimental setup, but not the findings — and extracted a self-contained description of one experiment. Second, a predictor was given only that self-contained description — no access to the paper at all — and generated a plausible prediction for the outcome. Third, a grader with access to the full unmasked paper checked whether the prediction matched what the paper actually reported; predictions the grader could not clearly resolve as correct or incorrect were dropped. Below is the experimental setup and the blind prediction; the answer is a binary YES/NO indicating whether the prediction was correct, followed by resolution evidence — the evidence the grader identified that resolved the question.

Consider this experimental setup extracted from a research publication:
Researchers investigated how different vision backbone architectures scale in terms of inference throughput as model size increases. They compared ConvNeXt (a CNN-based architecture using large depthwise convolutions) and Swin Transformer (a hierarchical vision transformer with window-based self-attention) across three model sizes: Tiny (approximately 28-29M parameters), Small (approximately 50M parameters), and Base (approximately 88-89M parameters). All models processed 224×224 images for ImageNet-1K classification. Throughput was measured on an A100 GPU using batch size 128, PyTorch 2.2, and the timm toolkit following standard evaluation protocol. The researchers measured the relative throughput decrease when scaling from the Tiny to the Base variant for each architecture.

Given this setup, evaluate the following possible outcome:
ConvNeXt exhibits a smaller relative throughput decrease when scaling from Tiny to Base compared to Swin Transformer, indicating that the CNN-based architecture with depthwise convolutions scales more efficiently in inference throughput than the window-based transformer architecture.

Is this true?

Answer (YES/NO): NO